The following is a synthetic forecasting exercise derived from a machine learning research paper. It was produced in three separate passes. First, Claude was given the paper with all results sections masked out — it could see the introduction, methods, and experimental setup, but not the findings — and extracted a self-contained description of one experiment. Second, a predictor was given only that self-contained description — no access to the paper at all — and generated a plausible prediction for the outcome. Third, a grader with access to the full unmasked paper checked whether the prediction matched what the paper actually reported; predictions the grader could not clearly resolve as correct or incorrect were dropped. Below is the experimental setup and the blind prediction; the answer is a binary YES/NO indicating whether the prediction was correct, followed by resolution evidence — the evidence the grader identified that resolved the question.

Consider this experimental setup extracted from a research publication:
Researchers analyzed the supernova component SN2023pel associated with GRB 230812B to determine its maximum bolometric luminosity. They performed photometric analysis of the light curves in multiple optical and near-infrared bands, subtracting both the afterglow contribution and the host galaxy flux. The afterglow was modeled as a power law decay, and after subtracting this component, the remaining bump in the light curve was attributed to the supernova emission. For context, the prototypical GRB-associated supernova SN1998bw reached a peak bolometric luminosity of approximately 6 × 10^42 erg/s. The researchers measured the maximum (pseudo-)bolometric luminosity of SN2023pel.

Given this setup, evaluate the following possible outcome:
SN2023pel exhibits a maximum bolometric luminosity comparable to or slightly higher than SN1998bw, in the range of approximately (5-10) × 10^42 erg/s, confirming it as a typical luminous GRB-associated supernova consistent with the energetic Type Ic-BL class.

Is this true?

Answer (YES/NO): YES